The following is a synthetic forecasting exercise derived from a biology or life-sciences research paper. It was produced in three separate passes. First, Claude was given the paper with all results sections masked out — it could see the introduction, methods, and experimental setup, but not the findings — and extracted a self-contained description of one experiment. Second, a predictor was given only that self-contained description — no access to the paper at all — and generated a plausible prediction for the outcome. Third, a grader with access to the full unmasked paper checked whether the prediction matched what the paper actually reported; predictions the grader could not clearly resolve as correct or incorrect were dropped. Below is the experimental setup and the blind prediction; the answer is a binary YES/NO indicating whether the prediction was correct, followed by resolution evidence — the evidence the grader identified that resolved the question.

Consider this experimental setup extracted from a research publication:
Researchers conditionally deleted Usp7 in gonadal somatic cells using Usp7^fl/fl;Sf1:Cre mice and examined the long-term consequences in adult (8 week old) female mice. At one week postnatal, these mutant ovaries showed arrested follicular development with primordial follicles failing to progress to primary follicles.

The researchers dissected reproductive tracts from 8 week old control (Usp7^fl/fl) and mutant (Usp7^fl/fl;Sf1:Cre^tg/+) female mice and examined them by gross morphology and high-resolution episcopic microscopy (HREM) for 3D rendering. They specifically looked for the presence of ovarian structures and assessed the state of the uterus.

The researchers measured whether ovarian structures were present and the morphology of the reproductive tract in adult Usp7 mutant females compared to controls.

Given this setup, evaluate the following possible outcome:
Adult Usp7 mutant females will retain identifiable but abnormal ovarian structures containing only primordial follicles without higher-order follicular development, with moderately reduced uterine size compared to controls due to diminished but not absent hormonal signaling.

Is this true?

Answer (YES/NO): NO